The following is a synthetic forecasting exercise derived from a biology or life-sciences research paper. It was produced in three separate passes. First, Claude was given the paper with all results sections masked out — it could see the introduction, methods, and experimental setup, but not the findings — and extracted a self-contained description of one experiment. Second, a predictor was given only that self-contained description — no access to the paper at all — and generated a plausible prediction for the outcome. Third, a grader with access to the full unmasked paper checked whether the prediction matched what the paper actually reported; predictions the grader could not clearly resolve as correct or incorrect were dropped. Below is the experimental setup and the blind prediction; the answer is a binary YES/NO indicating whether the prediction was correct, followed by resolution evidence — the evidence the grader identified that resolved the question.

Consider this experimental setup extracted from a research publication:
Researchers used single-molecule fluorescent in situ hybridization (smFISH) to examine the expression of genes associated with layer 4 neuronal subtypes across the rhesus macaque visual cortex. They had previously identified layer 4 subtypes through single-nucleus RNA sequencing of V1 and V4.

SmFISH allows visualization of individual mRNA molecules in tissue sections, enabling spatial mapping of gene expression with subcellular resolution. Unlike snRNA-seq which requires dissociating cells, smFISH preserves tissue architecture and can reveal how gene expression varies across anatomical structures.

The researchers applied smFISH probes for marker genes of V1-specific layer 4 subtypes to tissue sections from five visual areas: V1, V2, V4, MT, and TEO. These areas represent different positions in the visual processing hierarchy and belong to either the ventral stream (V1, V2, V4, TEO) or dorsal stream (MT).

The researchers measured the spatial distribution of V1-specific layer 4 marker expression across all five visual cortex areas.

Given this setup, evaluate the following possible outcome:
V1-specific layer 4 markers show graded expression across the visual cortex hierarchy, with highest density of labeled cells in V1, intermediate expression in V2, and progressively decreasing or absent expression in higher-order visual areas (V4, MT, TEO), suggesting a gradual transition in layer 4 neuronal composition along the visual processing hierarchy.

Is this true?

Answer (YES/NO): NO